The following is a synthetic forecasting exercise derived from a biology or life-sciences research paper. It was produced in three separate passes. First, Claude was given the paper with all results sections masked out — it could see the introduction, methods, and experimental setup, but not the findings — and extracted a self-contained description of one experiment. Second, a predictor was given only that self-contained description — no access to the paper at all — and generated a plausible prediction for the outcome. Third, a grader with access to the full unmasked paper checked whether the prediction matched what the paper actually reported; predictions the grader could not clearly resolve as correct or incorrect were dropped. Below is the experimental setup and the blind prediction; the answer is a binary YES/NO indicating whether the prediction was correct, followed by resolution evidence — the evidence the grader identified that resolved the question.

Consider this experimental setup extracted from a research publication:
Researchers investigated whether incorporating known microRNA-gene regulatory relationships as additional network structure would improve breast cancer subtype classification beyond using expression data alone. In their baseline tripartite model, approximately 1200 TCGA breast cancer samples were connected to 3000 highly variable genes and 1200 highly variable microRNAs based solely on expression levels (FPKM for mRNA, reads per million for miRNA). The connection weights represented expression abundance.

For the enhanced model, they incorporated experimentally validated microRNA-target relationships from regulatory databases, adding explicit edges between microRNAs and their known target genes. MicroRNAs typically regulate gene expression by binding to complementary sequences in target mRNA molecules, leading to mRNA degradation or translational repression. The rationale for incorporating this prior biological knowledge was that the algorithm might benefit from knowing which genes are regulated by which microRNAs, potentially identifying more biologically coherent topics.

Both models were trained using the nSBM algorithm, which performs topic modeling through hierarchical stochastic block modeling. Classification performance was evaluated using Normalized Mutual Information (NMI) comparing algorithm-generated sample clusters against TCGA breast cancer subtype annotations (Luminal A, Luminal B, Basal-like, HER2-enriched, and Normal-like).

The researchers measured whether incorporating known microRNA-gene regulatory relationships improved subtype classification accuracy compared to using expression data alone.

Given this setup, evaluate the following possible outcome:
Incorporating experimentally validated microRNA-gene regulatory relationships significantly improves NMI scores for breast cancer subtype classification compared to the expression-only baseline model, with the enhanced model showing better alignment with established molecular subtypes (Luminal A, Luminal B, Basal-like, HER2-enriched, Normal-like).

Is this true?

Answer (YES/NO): YES